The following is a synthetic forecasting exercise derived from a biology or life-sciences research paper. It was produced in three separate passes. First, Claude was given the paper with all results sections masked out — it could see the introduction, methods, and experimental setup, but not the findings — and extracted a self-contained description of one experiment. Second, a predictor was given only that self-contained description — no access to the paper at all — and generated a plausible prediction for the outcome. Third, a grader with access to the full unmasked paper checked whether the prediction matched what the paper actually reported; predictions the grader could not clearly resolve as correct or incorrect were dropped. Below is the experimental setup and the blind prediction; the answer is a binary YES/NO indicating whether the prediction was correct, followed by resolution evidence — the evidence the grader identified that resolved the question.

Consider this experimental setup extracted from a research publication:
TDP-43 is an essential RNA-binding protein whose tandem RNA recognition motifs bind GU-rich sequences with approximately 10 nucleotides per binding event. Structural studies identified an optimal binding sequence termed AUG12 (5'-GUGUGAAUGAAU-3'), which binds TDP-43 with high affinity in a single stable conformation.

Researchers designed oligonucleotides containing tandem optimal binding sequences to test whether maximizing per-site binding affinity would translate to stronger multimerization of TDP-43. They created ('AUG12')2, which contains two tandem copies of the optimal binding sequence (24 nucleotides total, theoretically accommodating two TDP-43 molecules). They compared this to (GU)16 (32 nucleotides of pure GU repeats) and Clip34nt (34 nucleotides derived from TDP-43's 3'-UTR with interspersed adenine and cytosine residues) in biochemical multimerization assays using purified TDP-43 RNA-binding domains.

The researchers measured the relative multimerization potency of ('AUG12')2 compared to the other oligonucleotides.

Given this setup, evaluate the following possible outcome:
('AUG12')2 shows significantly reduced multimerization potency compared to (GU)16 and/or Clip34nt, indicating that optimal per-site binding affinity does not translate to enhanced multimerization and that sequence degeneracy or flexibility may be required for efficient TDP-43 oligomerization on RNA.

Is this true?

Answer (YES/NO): YES